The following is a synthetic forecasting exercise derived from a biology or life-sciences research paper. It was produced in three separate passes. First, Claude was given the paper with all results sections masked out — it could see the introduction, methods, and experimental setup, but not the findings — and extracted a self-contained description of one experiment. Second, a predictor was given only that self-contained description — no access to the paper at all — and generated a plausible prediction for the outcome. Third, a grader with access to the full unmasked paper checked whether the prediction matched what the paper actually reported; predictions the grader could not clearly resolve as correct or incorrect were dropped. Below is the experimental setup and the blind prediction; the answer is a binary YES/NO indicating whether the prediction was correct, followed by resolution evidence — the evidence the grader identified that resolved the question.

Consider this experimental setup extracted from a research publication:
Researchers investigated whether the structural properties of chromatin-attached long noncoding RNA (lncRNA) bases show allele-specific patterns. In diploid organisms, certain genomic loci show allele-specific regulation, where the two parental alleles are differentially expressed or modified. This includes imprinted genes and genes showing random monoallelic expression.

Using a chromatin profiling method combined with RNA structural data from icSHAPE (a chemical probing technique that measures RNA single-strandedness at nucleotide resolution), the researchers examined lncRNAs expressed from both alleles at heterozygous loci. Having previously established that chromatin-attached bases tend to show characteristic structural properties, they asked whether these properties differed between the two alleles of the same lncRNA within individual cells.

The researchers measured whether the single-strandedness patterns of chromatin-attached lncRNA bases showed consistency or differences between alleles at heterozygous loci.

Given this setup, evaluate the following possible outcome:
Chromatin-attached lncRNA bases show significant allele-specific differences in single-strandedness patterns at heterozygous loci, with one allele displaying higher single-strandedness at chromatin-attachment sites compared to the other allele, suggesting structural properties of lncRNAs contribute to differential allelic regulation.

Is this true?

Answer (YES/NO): YES